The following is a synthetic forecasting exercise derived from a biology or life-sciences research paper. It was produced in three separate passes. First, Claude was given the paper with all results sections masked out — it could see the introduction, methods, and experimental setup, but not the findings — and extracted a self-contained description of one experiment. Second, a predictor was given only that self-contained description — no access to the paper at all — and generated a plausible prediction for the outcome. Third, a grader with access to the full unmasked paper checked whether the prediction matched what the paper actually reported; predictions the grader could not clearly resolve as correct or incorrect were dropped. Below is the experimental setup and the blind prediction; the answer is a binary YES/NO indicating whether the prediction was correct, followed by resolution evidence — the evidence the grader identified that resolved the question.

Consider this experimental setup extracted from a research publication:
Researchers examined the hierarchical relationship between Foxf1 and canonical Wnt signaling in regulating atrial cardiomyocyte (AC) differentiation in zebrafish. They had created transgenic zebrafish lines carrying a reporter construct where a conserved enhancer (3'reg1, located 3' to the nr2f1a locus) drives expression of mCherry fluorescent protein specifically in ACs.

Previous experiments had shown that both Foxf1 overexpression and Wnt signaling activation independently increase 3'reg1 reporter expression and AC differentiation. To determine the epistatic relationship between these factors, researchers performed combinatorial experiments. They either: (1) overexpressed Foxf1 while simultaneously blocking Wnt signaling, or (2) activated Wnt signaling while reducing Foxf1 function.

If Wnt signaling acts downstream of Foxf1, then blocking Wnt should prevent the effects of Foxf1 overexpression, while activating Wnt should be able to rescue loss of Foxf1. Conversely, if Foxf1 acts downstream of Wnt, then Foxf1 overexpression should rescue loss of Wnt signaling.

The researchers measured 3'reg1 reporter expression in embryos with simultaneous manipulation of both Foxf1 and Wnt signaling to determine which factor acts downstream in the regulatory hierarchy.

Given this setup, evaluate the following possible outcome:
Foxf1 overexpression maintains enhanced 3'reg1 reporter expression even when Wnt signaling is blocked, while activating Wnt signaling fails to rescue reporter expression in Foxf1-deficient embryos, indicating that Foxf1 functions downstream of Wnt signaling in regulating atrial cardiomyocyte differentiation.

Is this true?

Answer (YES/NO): NO